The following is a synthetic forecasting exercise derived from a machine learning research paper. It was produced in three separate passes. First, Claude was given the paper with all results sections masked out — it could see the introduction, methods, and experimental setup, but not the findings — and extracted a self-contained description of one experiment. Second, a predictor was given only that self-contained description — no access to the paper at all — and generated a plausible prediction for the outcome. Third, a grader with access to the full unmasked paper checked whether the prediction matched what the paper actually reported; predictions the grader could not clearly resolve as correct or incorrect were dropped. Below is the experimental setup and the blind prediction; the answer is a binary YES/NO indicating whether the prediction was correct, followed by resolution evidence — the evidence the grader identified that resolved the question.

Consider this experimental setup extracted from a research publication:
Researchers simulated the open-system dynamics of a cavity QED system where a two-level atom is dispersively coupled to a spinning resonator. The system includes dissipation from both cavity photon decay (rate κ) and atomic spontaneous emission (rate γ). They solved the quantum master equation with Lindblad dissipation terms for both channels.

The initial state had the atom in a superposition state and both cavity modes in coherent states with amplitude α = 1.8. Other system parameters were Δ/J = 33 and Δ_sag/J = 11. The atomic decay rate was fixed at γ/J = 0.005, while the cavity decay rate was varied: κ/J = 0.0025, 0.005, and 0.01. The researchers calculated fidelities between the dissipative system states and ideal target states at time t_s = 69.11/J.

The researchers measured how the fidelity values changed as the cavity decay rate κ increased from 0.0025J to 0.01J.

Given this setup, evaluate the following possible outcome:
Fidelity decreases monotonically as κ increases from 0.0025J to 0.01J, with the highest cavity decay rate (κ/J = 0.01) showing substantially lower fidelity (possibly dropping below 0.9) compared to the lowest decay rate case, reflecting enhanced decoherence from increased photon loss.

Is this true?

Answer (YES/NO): YES